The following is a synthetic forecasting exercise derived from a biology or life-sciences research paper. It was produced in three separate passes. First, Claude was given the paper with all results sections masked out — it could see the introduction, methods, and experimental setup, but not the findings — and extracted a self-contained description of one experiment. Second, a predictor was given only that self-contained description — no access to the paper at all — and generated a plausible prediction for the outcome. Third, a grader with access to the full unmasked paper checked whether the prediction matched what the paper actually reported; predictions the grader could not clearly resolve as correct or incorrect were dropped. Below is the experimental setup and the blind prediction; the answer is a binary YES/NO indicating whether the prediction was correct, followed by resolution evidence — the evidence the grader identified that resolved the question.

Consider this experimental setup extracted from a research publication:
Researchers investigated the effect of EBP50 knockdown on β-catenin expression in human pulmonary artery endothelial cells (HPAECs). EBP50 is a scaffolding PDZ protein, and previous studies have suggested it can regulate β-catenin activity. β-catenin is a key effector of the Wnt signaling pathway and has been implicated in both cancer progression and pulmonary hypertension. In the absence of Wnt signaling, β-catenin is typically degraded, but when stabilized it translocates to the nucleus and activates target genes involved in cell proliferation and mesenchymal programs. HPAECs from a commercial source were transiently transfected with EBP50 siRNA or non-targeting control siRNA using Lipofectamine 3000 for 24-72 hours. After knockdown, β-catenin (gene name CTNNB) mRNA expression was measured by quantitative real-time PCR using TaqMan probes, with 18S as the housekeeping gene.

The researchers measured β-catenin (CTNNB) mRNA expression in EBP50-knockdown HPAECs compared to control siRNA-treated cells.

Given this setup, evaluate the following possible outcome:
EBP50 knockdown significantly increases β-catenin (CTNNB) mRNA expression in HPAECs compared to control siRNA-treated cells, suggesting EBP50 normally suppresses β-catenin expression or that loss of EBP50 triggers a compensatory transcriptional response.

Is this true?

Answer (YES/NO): YES